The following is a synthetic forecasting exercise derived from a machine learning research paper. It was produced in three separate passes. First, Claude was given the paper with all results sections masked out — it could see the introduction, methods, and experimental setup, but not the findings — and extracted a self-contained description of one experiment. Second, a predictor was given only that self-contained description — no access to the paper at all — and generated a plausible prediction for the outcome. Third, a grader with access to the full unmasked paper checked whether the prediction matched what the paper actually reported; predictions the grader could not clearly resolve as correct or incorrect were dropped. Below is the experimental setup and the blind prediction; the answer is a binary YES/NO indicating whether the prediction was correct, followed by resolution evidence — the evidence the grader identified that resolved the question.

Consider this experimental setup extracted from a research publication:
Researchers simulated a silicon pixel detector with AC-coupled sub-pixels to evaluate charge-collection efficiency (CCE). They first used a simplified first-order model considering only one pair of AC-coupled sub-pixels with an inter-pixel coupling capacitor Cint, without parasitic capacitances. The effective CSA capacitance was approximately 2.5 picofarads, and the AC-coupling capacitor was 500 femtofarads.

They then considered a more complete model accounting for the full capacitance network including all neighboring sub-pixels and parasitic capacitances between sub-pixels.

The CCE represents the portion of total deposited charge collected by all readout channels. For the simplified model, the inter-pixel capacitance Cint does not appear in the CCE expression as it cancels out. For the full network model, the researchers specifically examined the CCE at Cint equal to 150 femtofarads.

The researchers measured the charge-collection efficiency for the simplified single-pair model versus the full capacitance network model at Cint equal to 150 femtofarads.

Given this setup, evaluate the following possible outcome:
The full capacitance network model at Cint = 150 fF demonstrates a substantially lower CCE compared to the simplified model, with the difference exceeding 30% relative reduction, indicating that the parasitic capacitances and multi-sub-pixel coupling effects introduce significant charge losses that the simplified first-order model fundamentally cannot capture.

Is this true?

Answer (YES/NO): NO